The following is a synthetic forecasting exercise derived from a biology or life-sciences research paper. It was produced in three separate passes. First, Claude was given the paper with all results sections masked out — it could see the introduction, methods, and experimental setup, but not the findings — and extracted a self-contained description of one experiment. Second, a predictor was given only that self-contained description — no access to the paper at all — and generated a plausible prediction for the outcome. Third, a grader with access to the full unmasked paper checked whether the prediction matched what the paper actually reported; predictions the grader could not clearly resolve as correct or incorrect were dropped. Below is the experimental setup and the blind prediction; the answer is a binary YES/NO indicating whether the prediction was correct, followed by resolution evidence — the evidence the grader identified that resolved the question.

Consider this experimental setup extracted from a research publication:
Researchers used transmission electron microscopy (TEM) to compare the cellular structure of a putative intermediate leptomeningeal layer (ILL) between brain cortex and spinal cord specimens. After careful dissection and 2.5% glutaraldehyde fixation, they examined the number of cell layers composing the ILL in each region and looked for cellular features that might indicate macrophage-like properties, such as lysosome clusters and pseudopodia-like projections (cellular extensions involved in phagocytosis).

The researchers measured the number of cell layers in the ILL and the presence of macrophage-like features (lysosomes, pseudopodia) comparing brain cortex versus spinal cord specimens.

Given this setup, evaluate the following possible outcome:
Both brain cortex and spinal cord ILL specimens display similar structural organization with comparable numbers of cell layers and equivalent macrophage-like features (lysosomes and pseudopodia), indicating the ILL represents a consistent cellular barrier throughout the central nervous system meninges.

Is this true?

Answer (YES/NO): NO